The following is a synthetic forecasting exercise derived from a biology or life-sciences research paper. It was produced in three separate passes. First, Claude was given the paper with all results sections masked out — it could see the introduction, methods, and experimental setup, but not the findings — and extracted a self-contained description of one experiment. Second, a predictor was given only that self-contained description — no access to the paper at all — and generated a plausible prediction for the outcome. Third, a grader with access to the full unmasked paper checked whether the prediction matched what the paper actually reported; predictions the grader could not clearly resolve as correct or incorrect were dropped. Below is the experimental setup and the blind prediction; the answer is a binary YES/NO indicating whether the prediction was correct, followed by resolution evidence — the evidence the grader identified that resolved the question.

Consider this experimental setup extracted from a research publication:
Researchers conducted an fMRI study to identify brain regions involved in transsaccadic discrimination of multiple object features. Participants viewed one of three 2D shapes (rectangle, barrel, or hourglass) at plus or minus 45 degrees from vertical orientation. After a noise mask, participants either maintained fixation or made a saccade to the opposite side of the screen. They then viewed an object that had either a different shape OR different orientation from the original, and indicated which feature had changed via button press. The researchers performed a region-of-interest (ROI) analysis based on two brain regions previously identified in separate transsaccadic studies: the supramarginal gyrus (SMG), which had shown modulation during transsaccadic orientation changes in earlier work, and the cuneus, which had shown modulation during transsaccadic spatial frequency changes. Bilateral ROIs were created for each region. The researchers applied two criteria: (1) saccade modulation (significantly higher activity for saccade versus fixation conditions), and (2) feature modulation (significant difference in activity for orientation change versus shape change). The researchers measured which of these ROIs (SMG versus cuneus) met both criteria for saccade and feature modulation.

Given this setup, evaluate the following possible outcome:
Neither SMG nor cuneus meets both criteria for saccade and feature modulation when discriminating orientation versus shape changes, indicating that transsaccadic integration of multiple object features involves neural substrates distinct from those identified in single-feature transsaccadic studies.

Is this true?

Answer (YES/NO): NO